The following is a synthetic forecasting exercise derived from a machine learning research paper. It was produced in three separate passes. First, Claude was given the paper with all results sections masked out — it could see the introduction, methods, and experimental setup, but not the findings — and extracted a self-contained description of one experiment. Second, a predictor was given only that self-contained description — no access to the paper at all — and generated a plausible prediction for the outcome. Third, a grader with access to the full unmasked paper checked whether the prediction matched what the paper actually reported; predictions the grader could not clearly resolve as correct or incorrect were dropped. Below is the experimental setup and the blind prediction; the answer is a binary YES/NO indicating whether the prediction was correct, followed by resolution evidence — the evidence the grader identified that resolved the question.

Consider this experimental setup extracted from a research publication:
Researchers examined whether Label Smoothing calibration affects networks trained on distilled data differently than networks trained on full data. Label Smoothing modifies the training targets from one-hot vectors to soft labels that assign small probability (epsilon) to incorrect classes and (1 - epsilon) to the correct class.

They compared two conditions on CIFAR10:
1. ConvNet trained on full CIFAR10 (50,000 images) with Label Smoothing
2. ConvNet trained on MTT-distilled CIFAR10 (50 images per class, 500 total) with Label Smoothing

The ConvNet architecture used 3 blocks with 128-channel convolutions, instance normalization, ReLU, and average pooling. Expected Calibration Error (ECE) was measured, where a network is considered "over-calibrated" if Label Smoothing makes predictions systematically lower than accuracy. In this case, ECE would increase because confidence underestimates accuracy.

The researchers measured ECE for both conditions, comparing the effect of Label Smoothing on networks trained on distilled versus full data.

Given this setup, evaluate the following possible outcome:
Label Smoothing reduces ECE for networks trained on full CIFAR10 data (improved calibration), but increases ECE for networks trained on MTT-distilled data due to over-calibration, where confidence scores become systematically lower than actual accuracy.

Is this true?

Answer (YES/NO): NO